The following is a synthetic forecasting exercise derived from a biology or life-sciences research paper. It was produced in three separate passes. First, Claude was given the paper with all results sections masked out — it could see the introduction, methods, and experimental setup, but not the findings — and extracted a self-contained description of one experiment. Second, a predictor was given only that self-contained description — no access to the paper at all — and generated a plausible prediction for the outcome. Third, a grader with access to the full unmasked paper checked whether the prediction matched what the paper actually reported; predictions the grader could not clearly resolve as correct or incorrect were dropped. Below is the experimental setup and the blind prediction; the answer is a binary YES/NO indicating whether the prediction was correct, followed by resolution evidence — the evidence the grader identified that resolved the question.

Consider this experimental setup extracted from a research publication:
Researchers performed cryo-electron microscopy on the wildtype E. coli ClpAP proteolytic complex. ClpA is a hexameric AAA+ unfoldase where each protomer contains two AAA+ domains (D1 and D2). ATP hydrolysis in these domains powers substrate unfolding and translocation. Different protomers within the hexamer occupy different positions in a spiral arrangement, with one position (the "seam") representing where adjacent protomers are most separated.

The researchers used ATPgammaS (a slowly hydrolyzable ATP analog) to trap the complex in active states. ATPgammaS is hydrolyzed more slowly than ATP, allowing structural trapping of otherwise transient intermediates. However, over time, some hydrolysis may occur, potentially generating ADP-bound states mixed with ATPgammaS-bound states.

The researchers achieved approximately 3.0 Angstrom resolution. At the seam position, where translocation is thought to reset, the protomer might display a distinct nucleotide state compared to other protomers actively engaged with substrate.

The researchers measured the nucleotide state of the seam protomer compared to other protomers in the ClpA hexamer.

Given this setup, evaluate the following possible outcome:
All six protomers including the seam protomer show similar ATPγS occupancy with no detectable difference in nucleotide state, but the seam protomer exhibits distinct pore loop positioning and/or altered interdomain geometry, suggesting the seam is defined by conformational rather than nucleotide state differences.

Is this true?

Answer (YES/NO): NO